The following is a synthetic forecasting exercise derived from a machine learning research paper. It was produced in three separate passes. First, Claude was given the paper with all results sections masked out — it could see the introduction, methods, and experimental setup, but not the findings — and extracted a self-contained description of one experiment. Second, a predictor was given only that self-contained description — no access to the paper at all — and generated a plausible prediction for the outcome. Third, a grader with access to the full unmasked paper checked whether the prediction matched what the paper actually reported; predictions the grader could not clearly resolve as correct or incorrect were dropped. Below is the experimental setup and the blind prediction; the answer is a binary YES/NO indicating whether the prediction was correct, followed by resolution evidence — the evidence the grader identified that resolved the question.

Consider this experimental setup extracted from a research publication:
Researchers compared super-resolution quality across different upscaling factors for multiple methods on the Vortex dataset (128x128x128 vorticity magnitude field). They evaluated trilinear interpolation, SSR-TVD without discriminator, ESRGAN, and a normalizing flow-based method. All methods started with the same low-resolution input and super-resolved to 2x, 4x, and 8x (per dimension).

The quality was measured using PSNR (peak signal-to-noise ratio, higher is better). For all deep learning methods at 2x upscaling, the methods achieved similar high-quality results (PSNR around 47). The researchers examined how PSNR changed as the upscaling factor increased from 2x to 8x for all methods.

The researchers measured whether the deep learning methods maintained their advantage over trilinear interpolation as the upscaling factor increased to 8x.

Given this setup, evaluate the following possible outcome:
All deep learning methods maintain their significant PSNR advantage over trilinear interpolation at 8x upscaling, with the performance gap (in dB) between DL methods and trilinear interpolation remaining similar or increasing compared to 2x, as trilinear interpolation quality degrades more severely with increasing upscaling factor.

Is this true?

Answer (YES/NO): NO